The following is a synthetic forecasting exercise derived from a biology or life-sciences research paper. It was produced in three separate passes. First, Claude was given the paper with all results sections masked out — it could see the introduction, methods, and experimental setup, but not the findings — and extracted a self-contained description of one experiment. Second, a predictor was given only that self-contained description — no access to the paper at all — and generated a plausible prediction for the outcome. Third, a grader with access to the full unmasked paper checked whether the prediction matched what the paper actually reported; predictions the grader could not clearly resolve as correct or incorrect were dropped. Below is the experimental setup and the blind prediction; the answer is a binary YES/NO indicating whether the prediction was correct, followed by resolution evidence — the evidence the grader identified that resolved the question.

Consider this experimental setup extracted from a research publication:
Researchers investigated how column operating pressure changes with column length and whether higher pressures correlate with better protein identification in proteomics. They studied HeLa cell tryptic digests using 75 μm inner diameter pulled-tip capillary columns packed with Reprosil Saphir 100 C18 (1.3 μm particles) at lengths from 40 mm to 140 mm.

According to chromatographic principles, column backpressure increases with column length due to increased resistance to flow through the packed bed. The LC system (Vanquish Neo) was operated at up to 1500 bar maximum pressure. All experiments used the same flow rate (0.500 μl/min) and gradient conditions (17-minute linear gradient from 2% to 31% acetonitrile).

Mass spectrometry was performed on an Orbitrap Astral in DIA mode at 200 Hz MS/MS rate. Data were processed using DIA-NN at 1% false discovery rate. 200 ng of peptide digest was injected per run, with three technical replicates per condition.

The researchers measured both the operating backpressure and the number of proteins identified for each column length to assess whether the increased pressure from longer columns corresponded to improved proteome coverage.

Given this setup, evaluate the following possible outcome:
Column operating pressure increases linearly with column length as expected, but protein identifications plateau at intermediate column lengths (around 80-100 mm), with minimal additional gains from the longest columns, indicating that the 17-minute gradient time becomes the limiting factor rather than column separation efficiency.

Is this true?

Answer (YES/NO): NO